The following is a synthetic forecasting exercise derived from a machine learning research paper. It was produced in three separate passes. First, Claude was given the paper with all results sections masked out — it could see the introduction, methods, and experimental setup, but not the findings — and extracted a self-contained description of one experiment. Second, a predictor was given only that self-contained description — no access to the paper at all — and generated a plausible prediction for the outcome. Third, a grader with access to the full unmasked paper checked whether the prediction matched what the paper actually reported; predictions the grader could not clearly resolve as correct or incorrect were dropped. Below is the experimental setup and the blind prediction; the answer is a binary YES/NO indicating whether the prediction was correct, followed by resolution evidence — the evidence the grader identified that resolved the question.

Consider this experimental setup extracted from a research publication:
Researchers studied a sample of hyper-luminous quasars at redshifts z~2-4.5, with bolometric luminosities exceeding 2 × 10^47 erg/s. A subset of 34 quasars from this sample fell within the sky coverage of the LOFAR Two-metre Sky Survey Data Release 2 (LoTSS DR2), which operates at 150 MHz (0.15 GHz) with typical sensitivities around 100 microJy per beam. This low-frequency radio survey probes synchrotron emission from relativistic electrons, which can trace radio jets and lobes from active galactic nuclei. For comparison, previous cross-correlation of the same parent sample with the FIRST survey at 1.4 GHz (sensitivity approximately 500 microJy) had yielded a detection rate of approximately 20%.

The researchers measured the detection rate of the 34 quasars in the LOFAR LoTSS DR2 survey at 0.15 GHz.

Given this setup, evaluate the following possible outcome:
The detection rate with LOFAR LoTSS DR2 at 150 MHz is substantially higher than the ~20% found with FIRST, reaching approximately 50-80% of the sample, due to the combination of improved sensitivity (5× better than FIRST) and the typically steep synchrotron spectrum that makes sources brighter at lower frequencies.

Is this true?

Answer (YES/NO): NO